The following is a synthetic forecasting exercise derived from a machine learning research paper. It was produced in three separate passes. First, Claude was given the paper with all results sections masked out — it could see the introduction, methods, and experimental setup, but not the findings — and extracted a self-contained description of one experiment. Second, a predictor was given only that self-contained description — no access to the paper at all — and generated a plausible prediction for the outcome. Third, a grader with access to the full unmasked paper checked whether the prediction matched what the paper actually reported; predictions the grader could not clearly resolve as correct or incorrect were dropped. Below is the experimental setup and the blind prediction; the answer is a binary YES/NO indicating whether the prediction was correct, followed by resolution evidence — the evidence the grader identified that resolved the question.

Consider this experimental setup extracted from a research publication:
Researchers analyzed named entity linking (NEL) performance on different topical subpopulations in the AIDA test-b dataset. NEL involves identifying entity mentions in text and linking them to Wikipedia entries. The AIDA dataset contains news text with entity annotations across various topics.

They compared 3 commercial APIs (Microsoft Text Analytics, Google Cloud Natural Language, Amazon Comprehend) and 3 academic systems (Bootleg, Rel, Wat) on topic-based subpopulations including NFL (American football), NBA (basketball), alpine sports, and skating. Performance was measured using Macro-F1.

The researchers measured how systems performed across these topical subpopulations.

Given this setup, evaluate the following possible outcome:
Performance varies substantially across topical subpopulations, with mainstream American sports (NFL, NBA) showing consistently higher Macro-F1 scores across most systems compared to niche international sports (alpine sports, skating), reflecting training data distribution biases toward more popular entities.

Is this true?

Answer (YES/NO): NO